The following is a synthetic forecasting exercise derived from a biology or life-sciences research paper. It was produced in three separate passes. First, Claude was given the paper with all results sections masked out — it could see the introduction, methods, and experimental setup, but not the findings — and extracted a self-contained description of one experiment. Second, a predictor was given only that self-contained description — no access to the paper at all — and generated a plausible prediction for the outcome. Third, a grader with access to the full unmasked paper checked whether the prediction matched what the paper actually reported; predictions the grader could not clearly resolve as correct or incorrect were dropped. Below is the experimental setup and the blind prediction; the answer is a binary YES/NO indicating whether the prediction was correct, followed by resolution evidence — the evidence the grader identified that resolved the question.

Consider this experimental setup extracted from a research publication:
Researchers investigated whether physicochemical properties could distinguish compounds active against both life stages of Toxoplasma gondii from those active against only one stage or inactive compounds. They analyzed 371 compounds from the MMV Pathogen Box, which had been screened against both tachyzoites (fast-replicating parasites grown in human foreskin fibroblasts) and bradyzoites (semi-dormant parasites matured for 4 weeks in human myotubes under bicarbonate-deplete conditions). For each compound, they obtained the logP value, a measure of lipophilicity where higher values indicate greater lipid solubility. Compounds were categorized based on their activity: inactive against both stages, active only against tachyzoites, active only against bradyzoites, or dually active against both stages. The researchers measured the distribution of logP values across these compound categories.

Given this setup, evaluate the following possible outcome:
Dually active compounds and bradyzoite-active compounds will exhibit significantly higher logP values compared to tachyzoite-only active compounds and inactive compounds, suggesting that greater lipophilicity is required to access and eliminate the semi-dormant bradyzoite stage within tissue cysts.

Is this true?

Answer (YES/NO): YES